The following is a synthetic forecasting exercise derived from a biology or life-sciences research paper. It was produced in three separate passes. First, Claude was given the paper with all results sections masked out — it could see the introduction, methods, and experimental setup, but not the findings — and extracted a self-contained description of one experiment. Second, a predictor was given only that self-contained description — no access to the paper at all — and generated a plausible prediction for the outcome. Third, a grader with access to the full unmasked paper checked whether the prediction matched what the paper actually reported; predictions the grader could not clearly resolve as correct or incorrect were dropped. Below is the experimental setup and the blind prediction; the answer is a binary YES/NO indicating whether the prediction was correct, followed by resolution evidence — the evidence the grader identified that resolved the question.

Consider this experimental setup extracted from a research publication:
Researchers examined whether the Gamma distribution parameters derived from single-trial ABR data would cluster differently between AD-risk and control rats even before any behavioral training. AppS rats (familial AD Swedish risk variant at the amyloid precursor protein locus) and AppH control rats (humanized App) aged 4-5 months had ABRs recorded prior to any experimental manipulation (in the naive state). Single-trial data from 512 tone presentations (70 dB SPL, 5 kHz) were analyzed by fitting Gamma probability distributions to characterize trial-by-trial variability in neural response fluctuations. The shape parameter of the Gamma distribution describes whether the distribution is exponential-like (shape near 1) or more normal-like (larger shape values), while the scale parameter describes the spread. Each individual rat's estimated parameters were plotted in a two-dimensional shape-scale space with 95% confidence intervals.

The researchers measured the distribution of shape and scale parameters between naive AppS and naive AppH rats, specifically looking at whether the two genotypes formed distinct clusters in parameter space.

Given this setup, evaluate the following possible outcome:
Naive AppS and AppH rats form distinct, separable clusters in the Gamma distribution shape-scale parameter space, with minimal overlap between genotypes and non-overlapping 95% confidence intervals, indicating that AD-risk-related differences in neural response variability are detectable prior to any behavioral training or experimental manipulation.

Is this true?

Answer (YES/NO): NO